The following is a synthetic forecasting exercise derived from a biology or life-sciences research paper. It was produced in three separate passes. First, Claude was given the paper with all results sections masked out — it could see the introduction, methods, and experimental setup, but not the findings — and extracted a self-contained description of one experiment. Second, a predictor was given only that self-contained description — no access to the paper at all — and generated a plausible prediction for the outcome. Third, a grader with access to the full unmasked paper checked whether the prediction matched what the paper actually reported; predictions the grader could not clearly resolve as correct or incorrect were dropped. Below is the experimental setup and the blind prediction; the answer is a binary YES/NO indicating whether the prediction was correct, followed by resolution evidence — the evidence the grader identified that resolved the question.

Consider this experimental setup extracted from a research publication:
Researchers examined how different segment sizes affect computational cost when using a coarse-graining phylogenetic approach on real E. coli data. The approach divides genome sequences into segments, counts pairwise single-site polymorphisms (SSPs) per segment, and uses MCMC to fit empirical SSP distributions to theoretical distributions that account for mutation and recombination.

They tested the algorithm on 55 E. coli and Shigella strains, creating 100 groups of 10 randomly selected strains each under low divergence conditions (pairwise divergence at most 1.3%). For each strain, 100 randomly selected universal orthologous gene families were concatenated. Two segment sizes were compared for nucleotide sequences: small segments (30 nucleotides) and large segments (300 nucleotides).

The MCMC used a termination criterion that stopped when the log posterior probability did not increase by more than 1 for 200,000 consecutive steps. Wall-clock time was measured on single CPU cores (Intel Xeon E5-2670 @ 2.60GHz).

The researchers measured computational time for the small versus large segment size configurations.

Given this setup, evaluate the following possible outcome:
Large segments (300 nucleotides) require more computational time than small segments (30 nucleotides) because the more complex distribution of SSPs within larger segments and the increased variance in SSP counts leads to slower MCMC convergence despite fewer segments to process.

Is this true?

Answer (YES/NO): NO